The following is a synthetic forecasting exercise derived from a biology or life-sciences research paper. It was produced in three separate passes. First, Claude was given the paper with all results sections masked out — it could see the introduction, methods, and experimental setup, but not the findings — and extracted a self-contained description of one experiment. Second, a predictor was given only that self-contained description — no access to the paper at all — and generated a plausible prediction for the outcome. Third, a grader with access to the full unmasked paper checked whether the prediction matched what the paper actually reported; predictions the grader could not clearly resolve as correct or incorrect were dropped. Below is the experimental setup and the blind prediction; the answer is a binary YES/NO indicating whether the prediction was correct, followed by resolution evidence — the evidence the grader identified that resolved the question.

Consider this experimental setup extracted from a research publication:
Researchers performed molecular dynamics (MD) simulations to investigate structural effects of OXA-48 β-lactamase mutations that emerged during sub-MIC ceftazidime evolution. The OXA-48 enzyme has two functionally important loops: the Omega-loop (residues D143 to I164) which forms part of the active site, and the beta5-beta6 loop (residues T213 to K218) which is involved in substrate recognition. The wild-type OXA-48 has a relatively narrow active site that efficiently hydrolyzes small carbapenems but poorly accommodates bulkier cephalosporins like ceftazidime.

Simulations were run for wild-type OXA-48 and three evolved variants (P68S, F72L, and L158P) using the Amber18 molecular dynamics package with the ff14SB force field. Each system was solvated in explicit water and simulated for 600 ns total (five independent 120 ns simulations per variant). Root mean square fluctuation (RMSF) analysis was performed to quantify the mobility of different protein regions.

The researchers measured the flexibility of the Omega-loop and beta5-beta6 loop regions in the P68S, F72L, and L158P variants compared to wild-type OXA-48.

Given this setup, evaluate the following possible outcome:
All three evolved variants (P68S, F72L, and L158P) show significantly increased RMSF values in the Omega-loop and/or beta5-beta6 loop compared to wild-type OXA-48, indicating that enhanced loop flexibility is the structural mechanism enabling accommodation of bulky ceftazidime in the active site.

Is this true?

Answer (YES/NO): YES